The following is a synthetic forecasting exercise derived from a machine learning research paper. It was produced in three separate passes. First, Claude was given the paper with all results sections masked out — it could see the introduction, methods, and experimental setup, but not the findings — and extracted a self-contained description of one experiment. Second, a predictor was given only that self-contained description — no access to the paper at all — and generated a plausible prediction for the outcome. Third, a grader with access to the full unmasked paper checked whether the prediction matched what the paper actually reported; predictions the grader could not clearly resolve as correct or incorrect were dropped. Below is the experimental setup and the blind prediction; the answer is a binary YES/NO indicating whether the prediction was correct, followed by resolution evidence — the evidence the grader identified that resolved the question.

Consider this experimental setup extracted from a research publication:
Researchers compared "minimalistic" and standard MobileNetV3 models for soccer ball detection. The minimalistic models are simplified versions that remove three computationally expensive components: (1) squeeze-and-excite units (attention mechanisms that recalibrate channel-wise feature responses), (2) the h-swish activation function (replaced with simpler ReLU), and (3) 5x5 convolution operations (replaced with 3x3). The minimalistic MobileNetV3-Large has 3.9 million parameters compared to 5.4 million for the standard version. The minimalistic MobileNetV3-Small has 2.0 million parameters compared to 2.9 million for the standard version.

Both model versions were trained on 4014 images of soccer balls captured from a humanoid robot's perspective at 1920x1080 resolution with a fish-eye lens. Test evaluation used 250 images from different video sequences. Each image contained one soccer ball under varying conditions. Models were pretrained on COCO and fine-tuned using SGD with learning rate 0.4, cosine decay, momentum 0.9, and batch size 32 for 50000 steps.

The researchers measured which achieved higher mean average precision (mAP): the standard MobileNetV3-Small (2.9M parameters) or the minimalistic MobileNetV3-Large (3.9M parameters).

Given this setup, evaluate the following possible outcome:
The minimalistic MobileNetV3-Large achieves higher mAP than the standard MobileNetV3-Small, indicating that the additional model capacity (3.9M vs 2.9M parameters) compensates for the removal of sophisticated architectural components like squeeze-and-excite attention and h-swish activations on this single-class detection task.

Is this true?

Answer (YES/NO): NO